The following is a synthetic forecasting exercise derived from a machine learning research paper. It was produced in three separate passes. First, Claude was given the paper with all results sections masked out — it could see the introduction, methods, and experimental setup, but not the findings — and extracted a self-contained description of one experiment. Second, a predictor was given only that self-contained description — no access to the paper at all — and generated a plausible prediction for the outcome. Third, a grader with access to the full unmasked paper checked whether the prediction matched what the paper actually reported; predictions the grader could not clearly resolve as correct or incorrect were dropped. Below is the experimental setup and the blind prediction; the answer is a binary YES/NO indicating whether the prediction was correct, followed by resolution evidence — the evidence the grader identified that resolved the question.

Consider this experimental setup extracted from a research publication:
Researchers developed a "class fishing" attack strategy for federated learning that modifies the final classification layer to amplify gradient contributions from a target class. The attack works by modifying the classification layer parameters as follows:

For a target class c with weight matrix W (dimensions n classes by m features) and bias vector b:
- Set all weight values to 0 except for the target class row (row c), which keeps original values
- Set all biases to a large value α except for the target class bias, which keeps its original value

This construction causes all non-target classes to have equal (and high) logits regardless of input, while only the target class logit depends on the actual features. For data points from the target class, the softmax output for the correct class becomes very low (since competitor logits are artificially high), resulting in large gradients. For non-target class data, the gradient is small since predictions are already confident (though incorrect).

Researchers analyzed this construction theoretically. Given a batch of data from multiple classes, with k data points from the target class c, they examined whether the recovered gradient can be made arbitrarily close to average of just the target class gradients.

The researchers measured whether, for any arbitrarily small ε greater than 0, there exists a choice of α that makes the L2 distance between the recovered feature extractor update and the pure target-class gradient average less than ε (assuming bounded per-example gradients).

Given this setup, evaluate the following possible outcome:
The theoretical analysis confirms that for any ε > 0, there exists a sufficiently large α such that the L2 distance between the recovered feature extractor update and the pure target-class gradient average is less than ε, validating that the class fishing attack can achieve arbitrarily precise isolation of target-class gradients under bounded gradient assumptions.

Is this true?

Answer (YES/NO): YES